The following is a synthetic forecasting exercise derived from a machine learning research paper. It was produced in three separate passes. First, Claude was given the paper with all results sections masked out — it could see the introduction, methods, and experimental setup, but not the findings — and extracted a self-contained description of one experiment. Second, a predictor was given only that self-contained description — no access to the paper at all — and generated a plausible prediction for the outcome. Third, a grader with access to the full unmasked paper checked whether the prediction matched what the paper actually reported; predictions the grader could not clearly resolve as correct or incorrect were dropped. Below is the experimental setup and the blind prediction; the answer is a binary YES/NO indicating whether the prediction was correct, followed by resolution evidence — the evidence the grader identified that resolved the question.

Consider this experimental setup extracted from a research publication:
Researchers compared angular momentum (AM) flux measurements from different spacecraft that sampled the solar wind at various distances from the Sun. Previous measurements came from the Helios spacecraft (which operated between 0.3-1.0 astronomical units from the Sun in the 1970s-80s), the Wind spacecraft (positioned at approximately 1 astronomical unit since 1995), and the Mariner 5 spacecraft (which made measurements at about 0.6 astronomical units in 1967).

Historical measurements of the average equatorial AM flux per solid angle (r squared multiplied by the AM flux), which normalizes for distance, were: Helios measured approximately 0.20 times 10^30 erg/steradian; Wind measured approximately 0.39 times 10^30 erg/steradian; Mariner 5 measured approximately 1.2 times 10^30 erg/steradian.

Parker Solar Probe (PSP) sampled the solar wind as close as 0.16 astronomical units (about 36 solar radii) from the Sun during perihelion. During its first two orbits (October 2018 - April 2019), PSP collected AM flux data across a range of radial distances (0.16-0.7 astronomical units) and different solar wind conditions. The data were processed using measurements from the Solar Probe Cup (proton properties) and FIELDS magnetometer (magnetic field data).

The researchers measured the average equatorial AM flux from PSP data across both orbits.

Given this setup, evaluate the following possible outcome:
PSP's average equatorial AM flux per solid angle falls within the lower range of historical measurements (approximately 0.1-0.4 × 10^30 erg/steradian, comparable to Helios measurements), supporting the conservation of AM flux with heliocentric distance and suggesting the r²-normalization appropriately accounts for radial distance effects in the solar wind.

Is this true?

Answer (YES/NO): NO